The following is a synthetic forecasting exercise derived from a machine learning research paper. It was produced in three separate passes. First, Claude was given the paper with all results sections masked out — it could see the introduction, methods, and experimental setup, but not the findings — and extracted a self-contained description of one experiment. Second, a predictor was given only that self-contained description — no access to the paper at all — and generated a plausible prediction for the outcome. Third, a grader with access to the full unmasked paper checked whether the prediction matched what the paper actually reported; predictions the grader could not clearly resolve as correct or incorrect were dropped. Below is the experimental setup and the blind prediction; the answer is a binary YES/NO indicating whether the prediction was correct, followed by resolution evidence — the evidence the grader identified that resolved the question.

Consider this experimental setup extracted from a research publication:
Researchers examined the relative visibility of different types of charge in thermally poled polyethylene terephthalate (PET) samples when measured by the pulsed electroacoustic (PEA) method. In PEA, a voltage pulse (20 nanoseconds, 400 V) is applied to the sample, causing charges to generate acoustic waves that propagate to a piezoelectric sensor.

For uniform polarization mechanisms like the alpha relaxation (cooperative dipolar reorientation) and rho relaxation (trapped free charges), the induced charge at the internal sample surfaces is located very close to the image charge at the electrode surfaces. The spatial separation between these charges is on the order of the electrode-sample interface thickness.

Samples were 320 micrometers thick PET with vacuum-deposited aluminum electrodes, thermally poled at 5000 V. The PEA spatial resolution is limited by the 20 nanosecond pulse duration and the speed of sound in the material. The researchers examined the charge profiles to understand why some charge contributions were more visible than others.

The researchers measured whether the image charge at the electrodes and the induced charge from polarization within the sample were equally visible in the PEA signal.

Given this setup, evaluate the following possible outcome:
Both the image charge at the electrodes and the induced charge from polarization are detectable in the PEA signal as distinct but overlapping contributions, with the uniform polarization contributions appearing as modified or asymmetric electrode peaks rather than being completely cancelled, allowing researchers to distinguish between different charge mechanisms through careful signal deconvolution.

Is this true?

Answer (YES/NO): NO